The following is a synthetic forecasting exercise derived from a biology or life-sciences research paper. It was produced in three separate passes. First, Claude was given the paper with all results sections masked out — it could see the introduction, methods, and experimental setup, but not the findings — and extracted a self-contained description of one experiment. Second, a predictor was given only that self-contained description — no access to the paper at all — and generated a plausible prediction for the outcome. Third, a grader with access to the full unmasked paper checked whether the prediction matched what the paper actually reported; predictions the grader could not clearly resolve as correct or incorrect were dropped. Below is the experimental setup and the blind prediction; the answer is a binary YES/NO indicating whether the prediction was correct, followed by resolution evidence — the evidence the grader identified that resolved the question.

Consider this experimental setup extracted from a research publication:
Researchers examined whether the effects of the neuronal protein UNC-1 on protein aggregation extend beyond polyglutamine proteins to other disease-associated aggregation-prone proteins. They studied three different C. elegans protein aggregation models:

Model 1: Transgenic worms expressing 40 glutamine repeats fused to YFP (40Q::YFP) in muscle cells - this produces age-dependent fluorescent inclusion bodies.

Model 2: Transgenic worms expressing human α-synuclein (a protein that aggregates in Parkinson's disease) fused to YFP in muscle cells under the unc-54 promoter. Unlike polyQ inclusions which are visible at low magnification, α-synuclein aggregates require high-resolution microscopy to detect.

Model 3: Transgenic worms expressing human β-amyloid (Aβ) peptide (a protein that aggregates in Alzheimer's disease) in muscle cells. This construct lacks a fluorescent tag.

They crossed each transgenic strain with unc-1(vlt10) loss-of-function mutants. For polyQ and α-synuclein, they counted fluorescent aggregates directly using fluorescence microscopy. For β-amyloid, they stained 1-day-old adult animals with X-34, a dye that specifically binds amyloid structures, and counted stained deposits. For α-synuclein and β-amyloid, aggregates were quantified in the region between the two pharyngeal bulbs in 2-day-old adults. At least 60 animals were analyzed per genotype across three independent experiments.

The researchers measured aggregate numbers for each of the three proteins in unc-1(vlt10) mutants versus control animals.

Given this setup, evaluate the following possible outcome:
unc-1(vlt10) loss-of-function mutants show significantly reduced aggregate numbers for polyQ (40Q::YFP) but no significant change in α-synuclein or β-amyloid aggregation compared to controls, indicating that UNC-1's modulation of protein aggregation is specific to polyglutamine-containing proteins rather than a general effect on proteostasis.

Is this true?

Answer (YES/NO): NO